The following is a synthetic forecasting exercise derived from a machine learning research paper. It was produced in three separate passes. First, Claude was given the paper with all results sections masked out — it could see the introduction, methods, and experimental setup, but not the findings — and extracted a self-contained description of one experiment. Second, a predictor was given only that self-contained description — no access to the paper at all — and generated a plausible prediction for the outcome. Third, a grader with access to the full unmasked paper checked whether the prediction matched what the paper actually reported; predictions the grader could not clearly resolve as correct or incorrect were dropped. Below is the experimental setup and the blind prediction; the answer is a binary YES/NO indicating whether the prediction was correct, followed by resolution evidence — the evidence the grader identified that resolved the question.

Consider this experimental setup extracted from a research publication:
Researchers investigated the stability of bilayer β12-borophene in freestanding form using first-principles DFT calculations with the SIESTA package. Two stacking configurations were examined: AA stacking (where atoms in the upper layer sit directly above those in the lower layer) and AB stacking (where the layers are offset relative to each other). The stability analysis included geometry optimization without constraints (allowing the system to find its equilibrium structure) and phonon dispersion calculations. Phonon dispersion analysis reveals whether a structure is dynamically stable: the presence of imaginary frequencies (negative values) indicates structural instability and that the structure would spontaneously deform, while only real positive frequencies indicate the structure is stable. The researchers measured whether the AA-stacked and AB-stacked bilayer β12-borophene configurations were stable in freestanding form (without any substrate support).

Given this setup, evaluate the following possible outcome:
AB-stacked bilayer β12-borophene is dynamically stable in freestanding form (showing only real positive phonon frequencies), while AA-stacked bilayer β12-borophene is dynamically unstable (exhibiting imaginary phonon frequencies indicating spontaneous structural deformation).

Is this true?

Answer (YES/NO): YES